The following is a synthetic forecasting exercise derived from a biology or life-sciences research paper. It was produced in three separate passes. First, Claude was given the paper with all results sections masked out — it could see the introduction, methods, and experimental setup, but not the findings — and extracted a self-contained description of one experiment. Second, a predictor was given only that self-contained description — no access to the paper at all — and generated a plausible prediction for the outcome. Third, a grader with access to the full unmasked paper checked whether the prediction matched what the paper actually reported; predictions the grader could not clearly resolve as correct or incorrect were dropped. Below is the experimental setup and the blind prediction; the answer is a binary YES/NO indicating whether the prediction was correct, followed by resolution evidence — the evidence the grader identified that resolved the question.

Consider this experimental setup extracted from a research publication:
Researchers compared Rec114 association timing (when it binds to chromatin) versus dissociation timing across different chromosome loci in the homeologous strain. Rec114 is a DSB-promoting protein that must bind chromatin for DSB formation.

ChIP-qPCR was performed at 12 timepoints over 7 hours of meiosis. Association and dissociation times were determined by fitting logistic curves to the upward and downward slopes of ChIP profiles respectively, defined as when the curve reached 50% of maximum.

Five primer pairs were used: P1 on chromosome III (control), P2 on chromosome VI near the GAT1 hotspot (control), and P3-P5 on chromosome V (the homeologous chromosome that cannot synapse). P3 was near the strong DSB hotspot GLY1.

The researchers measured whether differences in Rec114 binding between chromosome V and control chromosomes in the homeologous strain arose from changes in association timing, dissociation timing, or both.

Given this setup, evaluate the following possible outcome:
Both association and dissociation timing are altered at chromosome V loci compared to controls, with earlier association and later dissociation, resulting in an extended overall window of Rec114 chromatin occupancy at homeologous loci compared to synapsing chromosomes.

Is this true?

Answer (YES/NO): NO